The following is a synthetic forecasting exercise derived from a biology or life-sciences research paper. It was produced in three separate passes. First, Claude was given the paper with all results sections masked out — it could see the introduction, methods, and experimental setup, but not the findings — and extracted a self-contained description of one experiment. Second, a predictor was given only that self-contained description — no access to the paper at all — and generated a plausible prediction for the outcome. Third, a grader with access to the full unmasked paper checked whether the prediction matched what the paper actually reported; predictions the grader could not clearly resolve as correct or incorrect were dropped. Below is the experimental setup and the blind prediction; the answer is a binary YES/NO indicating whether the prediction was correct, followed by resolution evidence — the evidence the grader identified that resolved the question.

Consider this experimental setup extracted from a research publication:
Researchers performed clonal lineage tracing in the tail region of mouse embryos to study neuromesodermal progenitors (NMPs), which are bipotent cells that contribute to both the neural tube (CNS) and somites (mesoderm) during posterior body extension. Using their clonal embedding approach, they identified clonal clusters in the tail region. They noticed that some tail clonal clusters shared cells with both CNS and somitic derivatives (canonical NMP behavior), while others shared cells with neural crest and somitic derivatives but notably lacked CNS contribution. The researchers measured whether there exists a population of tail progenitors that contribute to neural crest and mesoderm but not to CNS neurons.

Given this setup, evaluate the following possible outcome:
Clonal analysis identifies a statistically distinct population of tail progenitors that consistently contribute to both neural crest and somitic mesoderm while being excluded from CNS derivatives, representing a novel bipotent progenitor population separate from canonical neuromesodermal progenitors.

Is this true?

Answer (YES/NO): YES